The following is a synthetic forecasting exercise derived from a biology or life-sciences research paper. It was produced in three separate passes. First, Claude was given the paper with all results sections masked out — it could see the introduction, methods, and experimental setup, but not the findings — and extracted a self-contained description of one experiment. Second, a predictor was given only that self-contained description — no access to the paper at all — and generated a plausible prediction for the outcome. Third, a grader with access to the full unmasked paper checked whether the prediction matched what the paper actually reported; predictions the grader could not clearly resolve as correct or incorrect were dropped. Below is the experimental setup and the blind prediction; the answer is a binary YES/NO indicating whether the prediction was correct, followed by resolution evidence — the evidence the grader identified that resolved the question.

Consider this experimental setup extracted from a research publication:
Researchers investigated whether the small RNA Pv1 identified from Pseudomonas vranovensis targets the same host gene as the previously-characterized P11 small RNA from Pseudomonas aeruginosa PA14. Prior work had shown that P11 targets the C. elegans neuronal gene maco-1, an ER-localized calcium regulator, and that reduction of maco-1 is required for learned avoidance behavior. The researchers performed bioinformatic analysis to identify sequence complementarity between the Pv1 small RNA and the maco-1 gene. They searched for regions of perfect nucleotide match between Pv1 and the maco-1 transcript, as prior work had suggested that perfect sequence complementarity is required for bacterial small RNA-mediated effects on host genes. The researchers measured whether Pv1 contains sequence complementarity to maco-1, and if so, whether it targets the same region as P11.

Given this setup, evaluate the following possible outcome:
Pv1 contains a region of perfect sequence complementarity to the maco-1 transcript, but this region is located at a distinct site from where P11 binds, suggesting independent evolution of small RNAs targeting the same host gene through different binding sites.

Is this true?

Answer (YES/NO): YES